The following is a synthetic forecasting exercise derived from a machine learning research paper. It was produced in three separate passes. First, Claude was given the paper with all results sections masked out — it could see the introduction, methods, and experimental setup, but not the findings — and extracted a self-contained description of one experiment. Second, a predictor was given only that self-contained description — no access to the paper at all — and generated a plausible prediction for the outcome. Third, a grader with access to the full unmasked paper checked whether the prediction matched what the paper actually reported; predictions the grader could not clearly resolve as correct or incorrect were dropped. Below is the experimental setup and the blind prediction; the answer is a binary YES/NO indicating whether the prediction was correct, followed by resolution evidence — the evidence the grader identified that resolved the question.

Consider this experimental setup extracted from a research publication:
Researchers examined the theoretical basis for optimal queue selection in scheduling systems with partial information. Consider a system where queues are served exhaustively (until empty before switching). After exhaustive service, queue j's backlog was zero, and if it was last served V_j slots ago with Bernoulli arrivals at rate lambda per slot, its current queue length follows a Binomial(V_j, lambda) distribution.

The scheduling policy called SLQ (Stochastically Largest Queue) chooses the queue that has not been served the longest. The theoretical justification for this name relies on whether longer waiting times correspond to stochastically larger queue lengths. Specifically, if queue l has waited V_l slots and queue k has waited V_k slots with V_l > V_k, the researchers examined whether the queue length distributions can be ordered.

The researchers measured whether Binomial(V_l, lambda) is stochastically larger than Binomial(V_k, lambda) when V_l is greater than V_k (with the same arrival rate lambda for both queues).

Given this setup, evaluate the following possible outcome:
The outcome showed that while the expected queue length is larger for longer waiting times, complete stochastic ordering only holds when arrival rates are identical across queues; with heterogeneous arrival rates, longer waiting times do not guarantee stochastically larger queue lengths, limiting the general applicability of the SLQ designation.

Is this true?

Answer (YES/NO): YES